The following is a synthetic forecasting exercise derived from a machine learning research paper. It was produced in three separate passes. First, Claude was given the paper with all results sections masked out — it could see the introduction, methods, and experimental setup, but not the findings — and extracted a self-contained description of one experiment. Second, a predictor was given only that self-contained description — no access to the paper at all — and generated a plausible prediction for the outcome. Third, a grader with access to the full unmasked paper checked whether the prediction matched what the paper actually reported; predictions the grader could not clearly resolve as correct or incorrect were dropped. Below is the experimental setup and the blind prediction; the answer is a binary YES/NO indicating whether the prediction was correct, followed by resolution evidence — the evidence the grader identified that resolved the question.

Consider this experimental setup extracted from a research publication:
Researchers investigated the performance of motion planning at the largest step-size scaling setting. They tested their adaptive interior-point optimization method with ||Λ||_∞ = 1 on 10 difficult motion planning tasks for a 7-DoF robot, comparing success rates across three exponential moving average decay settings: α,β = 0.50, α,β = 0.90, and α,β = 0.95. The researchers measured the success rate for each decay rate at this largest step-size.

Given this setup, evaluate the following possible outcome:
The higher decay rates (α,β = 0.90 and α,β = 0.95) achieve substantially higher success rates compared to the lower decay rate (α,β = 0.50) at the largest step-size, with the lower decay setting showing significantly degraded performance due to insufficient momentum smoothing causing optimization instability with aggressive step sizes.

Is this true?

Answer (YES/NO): YES